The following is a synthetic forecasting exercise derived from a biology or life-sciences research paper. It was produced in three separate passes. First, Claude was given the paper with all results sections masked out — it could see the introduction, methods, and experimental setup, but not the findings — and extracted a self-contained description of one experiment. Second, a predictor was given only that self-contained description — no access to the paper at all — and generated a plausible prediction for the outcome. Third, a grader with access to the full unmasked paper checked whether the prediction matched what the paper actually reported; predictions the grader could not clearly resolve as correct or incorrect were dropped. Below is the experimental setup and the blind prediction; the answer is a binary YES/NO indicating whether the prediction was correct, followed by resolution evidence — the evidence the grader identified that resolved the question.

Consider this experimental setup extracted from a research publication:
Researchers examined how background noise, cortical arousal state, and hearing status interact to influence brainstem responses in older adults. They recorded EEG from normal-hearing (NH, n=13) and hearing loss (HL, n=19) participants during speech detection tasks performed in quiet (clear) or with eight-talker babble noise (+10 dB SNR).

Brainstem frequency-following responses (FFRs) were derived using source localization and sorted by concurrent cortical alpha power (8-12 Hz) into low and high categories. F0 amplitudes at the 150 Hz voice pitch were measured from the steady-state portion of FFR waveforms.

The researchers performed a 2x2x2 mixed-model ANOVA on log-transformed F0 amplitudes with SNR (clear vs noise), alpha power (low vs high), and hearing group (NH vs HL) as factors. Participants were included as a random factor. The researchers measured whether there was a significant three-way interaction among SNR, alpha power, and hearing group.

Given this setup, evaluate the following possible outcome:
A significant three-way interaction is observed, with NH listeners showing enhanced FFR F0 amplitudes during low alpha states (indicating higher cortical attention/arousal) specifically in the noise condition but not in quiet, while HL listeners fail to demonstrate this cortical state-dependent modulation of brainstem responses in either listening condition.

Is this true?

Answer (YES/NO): NO